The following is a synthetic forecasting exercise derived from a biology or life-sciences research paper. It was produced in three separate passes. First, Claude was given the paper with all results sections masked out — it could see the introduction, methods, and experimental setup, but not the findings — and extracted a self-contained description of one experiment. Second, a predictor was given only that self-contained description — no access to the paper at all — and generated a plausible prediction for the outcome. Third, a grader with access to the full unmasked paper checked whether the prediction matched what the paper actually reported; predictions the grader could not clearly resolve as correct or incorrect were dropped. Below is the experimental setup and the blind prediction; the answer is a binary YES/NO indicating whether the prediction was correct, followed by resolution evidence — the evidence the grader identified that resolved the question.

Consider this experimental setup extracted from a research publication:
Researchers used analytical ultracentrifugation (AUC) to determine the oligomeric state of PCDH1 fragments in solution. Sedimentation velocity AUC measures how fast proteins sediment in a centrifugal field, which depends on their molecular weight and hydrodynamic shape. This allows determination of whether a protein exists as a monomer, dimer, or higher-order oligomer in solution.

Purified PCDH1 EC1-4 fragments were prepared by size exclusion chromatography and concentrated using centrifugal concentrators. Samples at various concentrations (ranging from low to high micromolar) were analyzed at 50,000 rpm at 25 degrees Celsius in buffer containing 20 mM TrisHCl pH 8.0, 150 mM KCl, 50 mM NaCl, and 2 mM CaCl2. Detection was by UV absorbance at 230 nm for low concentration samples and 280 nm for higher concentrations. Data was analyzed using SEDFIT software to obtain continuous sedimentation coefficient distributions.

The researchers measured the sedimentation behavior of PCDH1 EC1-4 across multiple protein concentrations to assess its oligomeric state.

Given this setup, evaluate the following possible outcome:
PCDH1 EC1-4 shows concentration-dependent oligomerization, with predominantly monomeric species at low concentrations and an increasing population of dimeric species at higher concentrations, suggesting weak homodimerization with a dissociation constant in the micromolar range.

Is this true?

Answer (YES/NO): YES